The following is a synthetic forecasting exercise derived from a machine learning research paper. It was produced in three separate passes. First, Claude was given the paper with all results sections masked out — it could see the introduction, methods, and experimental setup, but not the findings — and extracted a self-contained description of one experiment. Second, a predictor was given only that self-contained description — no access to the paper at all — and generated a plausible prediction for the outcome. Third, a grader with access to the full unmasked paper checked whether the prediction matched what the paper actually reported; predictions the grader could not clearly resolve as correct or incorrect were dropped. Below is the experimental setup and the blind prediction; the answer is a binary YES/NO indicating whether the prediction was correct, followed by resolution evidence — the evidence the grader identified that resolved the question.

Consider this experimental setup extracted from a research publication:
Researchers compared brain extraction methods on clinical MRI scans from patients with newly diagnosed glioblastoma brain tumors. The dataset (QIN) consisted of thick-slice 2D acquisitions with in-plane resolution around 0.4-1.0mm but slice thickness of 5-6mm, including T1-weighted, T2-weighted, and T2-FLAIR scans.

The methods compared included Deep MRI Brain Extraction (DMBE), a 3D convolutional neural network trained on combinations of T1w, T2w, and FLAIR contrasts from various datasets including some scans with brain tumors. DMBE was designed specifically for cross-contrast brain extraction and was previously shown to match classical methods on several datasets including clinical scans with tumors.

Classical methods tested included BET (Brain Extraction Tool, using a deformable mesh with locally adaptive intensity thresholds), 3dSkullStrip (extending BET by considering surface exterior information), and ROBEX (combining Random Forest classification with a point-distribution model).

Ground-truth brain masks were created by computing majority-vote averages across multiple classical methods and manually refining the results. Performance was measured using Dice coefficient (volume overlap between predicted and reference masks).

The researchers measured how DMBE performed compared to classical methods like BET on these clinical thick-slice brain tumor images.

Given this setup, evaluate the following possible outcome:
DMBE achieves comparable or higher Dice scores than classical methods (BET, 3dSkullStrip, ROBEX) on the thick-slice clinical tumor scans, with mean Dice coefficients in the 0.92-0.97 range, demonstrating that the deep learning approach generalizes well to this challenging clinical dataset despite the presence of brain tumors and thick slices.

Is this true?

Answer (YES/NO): NO